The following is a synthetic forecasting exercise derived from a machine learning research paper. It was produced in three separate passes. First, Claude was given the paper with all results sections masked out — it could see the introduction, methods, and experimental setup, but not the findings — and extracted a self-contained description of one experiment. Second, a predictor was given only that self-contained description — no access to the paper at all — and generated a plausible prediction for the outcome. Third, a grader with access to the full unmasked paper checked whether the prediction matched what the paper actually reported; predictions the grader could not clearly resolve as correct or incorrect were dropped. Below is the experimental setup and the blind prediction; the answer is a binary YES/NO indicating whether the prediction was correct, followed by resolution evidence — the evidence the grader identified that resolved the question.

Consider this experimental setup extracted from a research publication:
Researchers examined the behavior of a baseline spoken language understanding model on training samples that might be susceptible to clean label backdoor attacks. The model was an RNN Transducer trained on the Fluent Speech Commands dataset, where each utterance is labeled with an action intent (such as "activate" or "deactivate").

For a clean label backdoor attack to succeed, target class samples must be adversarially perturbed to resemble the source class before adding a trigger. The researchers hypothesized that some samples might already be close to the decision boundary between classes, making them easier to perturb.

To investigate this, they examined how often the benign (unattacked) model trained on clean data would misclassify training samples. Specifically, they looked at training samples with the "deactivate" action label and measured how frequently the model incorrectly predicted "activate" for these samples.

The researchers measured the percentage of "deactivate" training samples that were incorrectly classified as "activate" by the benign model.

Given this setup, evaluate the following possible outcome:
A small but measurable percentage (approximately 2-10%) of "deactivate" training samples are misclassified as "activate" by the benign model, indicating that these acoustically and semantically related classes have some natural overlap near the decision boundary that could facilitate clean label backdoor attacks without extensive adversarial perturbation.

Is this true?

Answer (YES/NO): NO